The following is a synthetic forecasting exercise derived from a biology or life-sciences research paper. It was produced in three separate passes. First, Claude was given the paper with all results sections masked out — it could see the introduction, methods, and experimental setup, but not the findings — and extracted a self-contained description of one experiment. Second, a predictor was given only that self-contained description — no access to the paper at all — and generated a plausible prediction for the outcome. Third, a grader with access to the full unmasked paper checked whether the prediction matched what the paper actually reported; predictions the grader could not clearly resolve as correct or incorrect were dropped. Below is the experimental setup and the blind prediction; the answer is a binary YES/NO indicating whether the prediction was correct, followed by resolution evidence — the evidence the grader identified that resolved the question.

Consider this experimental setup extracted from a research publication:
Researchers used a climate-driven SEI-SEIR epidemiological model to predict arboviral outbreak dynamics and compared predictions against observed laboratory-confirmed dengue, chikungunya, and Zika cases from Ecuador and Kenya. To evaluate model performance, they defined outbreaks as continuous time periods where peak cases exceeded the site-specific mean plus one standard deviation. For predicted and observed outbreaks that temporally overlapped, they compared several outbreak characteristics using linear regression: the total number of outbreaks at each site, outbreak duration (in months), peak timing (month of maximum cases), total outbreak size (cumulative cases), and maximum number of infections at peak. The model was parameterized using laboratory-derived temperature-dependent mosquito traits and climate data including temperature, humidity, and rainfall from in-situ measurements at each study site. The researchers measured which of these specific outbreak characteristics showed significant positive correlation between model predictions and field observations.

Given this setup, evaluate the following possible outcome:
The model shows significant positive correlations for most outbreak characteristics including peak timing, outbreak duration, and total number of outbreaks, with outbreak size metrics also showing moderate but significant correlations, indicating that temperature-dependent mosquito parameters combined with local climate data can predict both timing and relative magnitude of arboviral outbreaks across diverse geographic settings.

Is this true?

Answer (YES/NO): NO